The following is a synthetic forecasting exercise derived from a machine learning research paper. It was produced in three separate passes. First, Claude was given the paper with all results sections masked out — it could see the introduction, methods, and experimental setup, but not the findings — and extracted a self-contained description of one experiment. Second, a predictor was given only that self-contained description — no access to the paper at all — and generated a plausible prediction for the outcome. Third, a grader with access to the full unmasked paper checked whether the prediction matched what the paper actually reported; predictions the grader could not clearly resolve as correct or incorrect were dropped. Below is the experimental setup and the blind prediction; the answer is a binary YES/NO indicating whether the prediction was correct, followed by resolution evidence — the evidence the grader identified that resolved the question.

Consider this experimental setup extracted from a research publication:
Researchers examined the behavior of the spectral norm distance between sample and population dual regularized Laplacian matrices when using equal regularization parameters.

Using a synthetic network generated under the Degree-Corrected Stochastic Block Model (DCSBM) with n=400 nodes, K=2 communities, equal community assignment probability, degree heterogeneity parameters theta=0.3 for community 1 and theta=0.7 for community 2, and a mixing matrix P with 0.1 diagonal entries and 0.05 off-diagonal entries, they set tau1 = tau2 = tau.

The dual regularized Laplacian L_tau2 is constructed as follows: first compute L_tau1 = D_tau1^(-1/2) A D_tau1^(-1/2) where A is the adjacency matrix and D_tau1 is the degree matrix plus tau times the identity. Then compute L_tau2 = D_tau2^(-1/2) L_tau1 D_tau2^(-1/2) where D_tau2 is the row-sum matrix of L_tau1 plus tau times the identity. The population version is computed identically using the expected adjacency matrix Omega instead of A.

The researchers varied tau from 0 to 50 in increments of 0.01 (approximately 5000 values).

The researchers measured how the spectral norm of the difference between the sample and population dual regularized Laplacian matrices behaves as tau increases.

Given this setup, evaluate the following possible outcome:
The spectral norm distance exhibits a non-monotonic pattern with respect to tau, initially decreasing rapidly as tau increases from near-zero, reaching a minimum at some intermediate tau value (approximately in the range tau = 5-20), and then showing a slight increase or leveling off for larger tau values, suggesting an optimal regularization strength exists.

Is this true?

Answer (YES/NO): NO